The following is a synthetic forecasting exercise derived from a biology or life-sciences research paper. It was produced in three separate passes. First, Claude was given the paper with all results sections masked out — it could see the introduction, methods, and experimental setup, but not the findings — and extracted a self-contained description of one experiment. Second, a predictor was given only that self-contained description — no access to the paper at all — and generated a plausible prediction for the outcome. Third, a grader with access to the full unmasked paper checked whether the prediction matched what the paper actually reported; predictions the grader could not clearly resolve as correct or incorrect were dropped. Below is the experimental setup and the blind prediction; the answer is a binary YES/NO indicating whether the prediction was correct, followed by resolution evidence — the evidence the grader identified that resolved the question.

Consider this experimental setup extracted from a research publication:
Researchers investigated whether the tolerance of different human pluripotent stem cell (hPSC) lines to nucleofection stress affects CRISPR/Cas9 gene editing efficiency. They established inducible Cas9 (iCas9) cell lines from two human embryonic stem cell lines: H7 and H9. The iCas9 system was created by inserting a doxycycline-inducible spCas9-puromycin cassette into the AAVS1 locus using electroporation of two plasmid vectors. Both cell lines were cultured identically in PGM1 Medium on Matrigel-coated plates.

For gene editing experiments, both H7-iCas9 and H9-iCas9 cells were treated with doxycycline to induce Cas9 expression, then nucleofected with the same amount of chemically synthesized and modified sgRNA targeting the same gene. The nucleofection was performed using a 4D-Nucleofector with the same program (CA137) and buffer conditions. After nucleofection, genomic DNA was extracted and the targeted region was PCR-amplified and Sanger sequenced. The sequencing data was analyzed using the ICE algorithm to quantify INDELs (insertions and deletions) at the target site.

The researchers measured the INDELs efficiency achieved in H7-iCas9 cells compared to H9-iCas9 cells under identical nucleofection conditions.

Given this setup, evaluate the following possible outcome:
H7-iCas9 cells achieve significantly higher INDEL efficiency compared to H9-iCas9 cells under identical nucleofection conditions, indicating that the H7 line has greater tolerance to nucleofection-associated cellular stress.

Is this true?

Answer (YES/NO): NO